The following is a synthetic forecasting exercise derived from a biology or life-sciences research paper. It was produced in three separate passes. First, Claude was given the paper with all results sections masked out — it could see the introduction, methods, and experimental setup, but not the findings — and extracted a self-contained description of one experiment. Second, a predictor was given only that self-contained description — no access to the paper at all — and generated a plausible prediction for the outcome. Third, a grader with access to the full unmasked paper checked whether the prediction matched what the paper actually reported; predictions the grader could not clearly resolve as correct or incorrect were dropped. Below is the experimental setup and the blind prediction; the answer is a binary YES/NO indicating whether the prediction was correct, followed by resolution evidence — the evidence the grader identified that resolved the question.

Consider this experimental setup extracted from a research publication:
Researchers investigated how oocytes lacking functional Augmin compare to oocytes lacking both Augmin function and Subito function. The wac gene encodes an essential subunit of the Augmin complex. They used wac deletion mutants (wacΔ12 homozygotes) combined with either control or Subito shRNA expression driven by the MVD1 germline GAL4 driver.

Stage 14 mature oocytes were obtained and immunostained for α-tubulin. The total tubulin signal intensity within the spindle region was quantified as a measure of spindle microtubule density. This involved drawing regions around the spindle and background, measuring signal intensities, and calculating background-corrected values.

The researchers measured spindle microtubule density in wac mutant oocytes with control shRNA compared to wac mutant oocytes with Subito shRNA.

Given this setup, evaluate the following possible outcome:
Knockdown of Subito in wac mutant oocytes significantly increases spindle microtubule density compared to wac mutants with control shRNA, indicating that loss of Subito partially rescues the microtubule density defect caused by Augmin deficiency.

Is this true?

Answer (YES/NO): NO